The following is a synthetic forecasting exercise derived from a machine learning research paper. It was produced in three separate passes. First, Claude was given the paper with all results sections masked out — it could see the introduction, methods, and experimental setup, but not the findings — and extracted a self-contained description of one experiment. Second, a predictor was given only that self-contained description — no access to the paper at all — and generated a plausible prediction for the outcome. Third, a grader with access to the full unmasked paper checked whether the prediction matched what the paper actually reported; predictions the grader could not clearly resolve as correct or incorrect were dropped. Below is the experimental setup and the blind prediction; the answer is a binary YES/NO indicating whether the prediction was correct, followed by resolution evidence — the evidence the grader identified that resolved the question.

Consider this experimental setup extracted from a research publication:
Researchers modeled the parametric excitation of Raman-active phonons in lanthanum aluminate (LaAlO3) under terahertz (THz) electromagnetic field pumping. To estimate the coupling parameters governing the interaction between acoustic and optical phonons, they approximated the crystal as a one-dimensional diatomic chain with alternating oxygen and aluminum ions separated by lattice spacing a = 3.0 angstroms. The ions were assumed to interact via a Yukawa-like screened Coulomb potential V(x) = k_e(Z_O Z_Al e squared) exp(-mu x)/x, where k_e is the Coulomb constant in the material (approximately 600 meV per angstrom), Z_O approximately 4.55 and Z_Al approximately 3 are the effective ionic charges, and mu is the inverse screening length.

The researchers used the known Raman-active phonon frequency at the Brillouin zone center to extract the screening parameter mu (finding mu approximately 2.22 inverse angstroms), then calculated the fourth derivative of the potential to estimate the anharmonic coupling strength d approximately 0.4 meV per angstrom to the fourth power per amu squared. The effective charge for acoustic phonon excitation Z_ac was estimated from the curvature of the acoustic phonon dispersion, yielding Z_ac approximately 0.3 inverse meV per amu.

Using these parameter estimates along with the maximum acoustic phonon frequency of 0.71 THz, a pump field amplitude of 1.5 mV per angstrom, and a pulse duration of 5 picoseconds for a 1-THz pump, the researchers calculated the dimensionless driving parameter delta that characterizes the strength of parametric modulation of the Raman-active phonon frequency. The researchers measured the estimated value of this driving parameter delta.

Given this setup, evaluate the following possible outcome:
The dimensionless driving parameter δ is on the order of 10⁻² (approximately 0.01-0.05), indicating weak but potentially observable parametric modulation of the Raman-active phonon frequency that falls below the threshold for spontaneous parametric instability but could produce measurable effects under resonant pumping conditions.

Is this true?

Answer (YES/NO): NO